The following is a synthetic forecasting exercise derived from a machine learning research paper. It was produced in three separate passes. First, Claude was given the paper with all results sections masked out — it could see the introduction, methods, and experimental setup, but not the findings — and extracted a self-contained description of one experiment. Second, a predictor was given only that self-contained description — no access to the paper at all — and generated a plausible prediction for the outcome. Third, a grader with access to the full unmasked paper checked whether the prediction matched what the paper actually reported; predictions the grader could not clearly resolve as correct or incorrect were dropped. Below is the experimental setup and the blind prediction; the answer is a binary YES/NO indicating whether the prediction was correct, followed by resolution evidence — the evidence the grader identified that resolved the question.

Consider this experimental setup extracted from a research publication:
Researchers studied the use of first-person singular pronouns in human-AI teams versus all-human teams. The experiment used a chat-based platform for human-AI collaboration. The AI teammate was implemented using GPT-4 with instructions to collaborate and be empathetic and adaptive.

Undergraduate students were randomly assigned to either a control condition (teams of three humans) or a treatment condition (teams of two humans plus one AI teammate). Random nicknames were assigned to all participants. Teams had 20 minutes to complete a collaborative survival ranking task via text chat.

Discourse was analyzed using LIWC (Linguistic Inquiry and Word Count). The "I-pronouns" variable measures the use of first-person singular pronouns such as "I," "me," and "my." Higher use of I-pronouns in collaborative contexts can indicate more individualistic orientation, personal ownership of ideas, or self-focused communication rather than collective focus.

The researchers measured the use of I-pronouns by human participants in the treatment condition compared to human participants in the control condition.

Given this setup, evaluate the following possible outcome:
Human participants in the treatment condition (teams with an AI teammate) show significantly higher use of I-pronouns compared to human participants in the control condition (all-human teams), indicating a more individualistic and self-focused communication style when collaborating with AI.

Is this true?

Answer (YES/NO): NO